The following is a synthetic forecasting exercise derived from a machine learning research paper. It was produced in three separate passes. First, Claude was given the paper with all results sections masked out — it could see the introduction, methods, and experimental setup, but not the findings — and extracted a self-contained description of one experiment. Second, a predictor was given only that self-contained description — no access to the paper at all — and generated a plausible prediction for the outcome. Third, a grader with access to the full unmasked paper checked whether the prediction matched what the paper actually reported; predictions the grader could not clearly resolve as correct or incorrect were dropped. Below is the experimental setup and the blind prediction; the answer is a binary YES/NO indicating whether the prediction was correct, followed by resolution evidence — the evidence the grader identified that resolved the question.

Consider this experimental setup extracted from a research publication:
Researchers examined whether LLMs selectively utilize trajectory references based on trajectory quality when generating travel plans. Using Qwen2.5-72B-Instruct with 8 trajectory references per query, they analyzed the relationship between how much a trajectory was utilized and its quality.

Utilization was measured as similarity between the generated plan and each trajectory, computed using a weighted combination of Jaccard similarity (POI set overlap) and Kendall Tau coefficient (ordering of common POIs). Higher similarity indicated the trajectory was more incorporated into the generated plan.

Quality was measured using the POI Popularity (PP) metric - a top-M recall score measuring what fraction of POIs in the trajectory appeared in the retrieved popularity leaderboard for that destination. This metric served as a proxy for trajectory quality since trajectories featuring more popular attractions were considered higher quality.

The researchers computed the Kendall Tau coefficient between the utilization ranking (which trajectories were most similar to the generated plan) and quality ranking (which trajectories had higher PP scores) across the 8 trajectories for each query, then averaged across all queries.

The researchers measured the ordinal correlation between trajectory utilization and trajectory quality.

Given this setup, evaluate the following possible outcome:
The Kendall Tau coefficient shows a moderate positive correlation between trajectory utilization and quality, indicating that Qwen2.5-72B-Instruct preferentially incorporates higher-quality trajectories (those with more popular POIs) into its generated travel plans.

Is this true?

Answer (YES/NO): YES